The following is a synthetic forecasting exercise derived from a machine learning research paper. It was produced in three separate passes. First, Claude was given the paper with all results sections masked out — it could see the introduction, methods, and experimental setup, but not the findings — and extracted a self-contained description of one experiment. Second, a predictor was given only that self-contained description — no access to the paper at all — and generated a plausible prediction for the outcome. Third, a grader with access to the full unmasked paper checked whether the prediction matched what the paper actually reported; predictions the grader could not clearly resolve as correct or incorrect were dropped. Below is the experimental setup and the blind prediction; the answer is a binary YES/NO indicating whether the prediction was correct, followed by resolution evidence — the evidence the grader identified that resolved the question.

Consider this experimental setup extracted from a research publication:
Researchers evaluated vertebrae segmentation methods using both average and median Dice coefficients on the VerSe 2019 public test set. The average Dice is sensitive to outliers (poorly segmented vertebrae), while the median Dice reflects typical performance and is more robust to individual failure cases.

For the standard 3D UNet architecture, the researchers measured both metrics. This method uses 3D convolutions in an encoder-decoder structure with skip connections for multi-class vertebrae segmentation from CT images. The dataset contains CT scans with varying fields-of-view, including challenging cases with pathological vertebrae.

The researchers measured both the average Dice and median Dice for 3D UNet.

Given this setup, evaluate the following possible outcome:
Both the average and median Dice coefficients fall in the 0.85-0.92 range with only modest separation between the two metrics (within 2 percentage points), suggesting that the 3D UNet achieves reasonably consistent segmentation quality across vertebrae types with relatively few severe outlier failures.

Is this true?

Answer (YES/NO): NO